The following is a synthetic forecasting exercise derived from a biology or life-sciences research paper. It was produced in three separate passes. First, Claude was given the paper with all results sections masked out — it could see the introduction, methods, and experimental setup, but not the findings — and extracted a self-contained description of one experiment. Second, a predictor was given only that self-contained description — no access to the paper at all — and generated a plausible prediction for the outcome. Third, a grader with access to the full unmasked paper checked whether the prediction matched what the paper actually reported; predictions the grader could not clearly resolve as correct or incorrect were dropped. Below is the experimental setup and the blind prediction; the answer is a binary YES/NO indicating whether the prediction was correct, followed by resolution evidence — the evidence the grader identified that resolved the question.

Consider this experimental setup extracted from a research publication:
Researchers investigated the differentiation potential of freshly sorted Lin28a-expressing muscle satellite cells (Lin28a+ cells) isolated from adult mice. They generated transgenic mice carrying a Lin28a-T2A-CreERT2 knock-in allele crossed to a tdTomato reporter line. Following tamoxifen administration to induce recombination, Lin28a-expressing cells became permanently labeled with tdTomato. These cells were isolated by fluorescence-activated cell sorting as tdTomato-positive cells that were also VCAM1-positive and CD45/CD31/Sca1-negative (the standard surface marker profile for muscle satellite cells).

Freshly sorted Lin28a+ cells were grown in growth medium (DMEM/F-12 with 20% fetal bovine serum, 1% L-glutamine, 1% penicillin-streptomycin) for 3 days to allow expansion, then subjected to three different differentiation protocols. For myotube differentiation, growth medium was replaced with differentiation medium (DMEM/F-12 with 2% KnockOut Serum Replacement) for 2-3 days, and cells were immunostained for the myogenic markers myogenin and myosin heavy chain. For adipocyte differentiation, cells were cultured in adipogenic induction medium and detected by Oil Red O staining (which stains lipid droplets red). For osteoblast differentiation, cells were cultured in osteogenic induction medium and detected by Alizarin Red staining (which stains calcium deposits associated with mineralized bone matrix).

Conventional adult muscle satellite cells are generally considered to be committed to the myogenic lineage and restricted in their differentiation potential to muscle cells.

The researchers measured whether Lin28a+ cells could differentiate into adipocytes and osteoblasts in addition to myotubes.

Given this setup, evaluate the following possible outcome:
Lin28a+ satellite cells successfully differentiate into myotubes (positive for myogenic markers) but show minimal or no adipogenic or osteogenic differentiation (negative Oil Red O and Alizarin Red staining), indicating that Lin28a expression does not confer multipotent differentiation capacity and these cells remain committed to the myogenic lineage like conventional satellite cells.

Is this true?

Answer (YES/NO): NO